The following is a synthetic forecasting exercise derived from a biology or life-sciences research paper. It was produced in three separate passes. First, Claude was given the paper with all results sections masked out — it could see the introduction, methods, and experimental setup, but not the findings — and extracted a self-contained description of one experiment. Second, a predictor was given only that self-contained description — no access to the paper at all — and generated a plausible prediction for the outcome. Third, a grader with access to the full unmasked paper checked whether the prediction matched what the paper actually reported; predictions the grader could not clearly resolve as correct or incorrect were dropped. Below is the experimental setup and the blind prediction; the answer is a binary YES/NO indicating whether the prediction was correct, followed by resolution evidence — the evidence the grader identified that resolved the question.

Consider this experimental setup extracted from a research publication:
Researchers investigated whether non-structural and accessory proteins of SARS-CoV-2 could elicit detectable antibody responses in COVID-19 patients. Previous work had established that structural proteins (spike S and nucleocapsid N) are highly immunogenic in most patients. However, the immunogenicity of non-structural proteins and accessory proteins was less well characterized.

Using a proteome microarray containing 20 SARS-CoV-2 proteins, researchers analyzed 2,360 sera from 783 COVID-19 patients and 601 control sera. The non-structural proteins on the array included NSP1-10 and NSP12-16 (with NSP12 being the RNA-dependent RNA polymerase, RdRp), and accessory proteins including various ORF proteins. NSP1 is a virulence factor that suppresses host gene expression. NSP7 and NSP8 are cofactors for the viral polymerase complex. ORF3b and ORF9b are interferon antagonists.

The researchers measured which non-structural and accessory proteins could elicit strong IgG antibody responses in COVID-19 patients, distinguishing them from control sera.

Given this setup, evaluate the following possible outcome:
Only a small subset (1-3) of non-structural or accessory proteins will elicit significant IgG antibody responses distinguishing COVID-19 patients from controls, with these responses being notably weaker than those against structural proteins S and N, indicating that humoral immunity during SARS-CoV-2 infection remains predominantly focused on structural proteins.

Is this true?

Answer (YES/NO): NO